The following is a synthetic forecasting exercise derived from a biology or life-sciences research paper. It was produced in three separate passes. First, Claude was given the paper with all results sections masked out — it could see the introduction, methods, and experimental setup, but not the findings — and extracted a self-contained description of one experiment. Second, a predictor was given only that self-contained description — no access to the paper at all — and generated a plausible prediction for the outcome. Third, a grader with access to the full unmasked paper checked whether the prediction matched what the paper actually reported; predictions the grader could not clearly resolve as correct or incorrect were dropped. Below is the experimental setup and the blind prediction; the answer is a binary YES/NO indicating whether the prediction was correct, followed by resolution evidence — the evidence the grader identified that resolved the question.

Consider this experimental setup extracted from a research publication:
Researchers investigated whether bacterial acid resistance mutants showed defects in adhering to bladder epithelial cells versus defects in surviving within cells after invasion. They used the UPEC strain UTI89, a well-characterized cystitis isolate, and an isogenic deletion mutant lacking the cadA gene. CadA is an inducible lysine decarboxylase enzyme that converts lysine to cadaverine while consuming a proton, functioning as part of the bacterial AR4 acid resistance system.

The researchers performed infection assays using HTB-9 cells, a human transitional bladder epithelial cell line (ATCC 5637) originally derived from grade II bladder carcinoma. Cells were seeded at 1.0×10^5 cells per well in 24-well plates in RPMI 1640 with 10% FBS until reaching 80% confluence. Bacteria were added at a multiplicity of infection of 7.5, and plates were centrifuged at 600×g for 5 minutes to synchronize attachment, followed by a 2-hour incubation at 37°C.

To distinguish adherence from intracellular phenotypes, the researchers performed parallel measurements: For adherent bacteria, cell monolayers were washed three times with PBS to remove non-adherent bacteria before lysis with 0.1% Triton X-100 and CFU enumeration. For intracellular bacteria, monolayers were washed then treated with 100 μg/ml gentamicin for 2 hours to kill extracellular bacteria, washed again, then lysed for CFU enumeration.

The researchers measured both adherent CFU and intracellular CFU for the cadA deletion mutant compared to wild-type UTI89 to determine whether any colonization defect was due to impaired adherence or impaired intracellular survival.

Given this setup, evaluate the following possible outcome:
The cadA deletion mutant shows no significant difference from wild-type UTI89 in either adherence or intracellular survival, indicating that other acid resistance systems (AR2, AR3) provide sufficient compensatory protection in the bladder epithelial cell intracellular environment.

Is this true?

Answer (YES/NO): NO